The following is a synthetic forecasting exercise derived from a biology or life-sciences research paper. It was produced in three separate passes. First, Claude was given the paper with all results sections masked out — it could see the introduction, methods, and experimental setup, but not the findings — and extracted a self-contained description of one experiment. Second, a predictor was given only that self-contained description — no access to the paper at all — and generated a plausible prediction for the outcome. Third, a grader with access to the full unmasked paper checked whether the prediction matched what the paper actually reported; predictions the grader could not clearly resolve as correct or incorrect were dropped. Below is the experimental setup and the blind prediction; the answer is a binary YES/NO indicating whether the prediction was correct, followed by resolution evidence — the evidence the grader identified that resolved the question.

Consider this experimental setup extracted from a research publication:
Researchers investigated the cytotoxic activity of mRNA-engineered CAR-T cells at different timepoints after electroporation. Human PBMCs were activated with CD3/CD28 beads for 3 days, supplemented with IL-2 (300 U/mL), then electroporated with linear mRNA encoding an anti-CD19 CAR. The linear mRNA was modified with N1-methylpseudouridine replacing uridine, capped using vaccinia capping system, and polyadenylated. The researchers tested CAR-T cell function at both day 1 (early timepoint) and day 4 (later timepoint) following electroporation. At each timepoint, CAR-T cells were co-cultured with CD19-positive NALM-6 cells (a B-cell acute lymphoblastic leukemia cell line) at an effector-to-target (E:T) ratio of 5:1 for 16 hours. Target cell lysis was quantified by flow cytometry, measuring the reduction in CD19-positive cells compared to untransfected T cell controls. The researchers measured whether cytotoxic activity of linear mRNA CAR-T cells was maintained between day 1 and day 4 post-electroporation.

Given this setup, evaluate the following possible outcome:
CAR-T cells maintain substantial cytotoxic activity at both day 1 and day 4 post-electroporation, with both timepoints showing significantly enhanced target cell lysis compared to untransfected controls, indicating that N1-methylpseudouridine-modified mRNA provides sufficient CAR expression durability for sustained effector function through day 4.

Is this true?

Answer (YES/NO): NO